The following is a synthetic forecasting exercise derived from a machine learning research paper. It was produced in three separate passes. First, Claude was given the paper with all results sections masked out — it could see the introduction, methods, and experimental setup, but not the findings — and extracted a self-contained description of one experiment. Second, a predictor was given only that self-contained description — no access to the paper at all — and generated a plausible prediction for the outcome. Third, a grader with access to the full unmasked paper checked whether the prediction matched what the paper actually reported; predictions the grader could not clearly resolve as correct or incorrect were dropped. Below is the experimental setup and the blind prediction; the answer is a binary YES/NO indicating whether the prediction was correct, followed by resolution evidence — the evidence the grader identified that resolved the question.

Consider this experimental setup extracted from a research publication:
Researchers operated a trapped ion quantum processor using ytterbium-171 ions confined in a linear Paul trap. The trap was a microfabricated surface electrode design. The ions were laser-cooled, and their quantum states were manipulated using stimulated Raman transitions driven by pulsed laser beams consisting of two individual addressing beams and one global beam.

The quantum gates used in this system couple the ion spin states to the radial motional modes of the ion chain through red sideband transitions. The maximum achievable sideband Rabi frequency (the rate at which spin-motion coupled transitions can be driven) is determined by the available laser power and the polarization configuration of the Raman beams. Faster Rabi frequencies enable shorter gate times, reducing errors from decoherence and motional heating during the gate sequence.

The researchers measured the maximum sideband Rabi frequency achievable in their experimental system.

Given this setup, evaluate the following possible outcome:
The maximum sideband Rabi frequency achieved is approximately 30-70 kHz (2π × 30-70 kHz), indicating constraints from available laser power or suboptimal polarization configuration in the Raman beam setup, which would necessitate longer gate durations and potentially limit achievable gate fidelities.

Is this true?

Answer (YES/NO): NO